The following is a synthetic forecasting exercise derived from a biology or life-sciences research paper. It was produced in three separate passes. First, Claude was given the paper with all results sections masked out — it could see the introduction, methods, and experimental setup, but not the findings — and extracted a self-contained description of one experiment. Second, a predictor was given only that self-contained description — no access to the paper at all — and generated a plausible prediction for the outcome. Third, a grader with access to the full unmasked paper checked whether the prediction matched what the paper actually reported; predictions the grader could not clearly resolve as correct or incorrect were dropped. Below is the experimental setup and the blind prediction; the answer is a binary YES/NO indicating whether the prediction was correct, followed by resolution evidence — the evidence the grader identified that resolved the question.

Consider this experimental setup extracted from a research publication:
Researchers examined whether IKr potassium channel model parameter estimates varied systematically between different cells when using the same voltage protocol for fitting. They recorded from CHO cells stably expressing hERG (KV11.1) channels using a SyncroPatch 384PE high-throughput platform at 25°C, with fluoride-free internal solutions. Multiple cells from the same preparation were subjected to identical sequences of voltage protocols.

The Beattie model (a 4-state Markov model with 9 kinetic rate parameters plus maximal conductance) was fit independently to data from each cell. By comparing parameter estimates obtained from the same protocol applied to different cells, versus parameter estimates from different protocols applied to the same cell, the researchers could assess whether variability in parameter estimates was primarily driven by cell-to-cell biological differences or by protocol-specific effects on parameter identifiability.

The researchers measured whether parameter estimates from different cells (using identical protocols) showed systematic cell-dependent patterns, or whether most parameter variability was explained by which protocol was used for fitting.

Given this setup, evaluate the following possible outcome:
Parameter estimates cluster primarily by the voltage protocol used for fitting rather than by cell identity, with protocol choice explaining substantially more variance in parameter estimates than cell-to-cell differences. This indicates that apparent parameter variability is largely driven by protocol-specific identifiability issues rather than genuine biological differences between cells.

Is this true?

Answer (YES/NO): NO